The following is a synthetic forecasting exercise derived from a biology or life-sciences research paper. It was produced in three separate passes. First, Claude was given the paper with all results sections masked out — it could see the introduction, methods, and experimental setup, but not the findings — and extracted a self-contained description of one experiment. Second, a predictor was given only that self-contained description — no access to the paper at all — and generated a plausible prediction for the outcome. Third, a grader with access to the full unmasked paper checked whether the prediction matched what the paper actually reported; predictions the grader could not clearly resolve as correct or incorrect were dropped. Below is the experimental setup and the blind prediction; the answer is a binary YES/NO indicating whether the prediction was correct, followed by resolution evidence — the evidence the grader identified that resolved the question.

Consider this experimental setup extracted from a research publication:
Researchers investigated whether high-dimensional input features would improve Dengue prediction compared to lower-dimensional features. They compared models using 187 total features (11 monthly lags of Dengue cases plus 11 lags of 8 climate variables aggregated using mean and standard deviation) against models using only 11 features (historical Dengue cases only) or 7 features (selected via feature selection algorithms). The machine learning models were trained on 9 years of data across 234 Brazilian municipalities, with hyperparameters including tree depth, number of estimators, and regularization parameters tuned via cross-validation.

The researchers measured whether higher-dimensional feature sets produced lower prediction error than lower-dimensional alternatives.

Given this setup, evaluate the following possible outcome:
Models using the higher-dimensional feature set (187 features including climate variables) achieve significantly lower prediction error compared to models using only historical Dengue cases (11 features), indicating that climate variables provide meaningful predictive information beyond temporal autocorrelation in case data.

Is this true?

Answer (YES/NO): NO